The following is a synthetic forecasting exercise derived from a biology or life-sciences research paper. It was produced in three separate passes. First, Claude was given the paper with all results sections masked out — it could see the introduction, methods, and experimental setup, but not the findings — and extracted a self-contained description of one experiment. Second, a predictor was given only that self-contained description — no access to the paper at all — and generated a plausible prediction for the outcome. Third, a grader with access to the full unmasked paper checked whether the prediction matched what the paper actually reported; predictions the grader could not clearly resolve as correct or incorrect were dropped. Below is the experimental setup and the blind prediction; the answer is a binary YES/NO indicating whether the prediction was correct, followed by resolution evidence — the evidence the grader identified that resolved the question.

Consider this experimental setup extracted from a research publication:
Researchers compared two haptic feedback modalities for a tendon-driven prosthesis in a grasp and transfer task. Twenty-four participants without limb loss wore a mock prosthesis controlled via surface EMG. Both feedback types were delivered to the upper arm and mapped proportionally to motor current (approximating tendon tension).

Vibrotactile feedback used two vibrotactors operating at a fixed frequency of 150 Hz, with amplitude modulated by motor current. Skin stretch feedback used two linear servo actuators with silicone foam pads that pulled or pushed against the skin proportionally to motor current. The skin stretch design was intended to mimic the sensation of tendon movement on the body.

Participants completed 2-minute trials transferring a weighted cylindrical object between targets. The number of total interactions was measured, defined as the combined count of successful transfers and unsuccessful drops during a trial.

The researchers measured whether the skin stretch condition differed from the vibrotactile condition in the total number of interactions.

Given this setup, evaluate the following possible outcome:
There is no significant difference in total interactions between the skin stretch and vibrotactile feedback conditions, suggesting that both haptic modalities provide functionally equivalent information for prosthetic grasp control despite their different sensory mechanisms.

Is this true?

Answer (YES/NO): NO